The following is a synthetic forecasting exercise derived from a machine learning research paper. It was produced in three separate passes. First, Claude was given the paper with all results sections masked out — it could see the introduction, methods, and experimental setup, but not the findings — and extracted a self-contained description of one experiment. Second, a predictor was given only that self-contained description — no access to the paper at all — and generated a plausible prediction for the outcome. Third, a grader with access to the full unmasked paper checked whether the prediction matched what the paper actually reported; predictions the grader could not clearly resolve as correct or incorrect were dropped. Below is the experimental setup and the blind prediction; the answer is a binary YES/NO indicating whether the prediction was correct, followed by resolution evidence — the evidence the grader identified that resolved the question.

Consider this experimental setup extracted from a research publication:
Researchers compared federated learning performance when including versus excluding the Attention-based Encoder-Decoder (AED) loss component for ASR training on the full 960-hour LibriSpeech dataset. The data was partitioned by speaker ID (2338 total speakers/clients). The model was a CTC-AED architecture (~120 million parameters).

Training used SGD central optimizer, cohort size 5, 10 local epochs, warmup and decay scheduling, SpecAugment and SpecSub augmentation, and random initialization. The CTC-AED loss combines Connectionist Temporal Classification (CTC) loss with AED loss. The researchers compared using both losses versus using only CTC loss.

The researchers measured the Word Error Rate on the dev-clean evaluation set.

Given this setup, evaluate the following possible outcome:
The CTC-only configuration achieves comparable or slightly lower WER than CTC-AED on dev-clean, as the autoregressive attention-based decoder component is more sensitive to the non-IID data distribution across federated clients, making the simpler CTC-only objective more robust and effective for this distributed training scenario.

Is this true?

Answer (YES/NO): YES